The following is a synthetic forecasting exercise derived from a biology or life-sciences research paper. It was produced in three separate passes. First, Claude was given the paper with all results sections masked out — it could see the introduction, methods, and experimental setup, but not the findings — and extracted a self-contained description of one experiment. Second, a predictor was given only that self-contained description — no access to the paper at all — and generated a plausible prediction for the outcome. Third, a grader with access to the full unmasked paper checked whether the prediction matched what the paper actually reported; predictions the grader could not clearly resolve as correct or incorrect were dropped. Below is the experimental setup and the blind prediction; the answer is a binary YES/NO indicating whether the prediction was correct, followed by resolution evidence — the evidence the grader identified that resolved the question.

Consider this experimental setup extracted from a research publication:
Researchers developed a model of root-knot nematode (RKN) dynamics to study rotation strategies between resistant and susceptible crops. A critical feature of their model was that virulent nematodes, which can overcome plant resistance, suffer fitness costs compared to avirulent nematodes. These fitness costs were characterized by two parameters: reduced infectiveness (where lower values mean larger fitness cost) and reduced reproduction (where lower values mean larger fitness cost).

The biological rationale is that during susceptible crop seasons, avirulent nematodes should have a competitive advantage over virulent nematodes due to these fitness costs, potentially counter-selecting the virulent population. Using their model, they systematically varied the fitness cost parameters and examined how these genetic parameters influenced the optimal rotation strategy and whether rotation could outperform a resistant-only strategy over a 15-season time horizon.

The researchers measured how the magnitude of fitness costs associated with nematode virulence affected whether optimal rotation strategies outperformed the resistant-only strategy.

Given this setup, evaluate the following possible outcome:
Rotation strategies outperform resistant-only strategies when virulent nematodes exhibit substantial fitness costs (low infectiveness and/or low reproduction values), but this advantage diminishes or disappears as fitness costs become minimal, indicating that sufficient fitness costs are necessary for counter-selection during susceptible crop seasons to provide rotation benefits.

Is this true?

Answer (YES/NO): NO